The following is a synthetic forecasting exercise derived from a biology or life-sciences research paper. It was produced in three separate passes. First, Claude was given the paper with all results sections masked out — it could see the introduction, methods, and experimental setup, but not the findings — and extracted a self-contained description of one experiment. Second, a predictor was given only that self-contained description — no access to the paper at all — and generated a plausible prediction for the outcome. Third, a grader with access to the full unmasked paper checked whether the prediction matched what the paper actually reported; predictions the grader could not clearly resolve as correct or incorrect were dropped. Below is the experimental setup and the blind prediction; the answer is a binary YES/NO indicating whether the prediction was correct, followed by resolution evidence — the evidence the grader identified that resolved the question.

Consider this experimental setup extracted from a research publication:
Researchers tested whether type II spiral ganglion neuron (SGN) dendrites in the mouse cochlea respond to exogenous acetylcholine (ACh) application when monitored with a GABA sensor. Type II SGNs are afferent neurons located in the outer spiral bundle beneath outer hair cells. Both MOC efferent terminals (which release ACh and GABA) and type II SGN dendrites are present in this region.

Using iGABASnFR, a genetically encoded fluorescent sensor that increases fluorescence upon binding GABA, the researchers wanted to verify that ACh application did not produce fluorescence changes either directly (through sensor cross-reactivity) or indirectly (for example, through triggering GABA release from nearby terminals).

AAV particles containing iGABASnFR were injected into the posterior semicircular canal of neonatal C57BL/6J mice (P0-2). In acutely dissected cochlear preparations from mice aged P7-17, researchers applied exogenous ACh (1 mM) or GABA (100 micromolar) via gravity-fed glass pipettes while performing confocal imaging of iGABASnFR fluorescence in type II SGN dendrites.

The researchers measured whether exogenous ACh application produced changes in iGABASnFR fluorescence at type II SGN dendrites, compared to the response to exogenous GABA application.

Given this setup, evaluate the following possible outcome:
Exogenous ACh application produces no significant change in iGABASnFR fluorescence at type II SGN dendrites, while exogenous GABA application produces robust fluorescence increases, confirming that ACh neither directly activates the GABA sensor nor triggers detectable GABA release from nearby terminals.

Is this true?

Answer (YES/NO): YES